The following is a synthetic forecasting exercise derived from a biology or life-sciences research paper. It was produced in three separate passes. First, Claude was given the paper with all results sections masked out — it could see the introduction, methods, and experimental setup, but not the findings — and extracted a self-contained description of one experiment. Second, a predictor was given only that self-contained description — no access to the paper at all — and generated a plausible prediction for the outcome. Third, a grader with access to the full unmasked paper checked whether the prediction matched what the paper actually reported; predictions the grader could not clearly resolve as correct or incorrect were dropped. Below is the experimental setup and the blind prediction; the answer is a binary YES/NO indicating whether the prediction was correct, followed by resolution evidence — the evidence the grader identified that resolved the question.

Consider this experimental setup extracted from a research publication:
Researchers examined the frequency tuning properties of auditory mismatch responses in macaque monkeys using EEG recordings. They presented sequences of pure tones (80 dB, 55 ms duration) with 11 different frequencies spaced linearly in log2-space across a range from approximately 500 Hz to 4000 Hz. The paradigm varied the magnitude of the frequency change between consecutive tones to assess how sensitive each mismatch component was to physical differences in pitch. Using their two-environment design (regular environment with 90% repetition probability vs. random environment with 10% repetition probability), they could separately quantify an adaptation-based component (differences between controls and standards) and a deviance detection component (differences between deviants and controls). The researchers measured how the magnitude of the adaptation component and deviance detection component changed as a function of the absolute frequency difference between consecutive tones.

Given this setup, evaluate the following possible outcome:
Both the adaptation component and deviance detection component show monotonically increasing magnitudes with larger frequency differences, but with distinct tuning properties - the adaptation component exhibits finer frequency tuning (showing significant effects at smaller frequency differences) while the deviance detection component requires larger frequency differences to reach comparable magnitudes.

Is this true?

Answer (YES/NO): YES